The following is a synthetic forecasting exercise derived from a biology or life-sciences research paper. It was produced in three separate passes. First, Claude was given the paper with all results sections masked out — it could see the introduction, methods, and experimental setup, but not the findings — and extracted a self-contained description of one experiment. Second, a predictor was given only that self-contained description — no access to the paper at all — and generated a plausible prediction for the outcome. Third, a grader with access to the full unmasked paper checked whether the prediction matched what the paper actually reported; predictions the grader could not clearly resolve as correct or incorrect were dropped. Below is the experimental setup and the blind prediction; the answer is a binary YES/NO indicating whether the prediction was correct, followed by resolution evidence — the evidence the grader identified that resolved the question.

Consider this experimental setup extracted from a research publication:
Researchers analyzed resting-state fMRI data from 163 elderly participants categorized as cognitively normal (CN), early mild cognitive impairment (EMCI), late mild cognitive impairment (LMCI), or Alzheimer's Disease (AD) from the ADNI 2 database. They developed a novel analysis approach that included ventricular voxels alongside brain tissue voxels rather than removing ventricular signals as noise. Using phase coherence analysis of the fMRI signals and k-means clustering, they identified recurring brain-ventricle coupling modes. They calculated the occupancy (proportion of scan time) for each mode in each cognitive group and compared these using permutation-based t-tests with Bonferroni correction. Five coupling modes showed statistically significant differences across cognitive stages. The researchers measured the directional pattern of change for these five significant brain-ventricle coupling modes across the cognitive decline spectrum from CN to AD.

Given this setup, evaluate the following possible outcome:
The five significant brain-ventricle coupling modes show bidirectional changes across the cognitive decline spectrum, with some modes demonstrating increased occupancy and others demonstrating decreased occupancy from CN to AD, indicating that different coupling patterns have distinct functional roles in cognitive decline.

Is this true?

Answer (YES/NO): YES